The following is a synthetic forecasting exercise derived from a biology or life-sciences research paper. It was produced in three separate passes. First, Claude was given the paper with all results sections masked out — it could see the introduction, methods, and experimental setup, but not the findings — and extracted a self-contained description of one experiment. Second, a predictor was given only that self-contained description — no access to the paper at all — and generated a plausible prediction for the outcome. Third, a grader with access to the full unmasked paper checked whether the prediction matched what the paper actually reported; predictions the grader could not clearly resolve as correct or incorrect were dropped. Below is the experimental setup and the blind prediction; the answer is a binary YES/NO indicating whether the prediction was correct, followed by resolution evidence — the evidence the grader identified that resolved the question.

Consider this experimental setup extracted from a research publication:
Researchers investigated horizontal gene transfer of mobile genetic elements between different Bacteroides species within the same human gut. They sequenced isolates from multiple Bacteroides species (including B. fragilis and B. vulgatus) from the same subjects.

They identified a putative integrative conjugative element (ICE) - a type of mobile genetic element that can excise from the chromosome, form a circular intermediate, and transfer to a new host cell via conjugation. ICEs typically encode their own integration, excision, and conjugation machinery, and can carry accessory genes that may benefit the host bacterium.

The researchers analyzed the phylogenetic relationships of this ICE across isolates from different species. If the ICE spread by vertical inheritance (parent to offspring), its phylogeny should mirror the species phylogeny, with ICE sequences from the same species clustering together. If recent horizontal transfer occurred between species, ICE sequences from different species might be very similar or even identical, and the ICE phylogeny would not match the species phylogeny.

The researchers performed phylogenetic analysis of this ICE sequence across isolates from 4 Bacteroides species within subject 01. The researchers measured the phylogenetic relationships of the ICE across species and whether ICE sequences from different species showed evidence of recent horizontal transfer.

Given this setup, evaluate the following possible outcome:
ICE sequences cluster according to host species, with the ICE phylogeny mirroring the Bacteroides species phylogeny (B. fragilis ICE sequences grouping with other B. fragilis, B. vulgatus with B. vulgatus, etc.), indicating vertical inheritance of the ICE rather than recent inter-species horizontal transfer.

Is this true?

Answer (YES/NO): NO